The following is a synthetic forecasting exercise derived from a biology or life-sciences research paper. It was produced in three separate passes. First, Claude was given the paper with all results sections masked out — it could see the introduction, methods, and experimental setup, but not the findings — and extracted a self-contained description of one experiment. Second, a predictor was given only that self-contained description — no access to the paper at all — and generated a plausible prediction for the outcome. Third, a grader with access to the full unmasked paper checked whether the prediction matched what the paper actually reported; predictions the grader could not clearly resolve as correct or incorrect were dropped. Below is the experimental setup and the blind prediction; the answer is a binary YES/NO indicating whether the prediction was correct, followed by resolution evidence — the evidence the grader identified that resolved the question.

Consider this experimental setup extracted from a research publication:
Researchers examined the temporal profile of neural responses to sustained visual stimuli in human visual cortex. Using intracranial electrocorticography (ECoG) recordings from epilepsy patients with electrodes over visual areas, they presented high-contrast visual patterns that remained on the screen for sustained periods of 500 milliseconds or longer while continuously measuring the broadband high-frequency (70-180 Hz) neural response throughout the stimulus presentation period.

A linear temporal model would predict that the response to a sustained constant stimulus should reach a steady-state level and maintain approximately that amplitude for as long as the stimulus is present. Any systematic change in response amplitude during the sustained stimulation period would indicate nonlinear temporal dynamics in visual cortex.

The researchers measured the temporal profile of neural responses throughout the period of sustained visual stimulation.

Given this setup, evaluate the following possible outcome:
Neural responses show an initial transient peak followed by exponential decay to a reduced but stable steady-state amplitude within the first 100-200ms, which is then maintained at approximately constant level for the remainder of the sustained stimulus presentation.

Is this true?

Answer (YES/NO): NO